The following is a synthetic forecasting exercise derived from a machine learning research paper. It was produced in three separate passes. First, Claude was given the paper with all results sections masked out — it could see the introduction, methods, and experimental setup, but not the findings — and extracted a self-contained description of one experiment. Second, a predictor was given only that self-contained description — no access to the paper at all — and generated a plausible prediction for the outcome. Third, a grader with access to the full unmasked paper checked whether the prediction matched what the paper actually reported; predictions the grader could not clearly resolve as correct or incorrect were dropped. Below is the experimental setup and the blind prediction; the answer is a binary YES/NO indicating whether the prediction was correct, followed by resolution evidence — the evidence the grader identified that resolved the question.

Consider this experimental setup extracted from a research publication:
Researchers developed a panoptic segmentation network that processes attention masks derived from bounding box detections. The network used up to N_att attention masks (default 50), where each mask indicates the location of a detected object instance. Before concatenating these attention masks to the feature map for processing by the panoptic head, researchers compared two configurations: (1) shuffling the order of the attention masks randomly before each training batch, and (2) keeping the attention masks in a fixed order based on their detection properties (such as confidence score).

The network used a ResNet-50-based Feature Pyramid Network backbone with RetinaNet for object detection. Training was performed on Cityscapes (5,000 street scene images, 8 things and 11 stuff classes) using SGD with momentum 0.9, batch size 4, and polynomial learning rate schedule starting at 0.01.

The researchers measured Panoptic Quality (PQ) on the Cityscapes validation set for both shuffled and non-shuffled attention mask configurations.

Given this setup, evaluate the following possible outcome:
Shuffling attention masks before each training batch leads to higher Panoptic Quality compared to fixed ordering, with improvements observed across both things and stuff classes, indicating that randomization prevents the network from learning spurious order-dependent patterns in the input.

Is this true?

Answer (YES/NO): NO